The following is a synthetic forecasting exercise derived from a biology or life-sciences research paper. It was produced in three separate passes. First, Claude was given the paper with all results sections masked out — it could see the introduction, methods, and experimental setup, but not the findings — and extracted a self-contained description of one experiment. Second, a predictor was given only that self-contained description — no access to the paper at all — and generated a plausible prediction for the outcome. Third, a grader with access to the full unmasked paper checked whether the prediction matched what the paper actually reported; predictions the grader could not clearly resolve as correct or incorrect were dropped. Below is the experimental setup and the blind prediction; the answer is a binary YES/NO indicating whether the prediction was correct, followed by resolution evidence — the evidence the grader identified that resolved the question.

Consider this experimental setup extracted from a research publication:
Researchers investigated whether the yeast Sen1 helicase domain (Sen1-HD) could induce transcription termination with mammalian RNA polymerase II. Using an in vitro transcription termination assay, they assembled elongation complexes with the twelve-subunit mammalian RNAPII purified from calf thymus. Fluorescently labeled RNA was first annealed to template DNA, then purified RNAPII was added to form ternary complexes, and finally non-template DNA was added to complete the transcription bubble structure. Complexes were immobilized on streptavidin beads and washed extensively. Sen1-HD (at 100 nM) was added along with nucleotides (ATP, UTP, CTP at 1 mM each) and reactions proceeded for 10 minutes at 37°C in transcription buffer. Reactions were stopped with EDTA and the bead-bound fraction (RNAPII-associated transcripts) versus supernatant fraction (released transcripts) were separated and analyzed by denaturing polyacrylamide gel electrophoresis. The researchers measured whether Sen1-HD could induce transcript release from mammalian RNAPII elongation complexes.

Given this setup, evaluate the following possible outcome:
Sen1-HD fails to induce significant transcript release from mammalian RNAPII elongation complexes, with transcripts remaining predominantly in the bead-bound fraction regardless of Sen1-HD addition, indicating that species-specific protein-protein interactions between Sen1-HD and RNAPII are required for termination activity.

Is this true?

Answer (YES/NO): YES